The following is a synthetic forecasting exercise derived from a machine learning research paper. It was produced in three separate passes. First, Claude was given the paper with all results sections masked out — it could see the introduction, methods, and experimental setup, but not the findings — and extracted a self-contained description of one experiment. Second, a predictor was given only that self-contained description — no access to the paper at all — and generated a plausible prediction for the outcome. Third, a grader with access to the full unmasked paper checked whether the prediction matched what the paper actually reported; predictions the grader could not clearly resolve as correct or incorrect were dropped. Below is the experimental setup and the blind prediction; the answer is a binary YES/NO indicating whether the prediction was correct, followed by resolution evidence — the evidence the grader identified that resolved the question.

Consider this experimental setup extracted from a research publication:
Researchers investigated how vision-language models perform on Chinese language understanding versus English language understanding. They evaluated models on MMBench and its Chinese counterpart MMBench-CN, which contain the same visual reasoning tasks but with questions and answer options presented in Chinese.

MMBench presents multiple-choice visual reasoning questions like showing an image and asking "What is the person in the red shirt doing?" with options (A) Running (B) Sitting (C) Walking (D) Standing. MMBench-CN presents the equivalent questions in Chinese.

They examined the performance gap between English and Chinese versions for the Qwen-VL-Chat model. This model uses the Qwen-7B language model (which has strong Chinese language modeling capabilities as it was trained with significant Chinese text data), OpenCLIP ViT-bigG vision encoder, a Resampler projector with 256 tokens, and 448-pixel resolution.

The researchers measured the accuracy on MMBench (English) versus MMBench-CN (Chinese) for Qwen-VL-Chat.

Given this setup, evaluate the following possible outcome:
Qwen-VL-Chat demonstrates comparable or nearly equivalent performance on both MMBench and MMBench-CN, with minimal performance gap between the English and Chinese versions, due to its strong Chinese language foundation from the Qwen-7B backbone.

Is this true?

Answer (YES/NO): NO